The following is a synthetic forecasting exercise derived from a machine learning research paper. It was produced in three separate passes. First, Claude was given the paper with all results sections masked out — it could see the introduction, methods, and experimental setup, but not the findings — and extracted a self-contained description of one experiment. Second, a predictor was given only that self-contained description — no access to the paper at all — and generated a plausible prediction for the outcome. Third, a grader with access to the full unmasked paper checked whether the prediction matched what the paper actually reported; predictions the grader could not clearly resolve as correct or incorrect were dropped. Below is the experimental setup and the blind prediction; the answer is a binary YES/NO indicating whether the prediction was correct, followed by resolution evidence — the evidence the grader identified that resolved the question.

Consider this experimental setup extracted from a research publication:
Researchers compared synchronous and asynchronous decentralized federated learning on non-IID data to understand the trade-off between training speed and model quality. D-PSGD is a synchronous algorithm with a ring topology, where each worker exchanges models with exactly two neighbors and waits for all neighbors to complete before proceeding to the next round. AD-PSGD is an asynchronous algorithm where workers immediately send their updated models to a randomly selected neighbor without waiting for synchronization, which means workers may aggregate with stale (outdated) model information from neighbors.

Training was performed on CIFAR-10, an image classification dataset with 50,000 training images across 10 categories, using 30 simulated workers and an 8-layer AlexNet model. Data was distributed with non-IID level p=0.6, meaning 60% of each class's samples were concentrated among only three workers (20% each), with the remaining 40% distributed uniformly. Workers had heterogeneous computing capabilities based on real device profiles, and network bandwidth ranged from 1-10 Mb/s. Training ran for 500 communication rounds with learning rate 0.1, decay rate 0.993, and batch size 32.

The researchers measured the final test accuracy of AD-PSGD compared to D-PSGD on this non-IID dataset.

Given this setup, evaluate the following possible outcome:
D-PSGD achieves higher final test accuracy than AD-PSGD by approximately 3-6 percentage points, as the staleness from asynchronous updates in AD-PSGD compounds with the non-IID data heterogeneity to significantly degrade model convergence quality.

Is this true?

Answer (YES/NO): NO